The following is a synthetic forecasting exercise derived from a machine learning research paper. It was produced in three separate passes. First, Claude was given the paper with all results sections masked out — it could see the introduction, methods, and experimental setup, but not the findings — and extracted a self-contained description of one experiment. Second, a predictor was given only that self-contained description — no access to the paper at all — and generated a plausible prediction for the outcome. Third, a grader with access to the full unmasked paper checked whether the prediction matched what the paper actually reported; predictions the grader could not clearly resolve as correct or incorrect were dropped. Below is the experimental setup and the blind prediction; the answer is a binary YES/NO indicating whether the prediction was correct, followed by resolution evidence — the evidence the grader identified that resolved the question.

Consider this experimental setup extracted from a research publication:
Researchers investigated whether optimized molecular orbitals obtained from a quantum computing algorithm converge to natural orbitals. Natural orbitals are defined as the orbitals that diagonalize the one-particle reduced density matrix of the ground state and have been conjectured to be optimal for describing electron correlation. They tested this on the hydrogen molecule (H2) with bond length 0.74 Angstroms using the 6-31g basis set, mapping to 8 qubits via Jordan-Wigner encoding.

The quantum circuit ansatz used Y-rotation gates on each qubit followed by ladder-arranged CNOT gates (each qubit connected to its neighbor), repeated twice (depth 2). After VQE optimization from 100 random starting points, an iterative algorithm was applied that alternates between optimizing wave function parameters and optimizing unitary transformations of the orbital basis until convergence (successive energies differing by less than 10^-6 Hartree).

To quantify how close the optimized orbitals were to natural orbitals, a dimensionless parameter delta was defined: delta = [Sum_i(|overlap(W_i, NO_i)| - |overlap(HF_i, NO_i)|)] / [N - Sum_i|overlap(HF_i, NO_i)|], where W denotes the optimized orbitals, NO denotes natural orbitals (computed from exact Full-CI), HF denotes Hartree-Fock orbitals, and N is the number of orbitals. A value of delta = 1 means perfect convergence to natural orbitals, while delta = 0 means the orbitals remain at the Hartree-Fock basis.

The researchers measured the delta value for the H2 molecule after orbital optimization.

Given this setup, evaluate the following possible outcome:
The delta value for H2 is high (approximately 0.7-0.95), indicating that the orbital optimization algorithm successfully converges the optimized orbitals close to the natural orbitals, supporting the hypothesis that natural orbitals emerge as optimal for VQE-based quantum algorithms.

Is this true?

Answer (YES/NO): NO